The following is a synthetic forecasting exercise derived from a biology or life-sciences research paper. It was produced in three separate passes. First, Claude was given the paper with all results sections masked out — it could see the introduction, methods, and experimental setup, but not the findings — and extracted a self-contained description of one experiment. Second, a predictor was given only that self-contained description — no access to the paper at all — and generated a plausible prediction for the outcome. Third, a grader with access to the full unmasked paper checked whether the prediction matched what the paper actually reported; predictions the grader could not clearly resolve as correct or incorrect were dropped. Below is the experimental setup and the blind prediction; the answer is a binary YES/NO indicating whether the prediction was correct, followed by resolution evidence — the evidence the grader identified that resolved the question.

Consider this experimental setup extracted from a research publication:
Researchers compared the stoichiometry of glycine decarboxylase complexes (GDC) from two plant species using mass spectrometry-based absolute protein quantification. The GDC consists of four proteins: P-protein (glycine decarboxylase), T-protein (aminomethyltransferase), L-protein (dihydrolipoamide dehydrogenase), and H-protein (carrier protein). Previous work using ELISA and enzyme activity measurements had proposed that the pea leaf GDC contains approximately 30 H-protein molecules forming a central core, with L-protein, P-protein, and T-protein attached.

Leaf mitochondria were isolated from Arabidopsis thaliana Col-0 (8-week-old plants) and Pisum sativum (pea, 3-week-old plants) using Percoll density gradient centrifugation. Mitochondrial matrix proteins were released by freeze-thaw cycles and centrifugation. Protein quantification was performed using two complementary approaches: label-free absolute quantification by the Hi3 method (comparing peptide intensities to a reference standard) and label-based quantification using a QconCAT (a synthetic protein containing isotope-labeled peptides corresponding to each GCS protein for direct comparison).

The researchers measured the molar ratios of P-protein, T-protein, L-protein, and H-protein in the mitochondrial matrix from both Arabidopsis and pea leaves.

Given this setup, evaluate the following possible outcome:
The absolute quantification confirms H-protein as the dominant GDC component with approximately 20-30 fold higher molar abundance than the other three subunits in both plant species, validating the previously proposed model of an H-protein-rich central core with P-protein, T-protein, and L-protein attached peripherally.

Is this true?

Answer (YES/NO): NO